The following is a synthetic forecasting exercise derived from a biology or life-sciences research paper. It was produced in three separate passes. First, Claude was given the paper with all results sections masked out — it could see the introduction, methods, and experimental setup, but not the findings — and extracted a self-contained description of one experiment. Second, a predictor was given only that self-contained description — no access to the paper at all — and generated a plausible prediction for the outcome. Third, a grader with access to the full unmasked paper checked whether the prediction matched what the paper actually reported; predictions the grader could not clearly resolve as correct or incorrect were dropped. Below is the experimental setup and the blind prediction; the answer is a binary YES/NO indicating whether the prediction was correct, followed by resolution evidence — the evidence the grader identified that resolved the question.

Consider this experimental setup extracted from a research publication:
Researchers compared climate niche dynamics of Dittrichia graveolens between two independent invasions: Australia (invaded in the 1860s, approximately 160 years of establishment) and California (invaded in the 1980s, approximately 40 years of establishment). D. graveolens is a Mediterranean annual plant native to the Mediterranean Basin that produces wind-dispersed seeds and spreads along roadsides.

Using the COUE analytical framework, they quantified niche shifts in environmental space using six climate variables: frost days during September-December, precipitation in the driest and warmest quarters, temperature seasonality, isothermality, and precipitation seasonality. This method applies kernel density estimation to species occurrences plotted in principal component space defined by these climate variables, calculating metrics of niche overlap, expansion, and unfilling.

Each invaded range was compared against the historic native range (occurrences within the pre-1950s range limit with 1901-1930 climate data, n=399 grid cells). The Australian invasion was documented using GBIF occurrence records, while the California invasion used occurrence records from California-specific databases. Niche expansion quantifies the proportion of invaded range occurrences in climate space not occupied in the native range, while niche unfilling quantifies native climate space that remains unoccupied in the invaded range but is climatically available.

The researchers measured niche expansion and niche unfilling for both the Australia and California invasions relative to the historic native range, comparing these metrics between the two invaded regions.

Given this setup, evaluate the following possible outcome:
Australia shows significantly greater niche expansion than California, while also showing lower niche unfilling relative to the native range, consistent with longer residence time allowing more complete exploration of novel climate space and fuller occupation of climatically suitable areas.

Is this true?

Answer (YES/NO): NO